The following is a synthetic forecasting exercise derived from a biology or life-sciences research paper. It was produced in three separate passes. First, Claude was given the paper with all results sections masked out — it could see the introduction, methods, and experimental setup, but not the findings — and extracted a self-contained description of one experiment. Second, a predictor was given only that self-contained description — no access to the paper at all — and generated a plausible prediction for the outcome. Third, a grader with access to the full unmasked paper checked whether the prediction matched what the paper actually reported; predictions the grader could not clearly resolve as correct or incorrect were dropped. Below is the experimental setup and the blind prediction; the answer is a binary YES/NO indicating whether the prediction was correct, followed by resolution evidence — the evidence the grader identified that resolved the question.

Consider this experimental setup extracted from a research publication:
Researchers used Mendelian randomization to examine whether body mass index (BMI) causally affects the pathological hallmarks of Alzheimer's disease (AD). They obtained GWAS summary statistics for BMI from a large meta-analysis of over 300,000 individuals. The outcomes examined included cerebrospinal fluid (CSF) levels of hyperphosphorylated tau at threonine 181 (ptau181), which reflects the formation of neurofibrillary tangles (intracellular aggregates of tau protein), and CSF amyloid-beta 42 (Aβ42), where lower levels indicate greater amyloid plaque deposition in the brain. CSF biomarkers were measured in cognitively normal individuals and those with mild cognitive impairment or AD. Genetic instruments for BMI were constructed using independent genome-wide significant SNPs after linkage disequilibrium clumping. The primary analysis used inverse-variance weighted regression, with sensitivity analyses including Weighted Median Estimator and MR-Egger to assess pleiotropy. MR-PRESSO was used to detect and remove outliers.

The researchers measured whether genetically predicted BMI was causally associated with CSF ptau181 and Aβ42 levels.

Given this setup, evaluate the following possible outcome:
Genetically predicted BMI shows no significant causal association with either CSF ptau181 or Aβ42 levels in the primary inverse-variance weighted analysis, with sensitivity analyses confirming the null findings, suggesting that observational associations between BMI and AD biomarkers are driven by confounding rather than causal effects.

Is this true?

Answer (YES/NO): YES